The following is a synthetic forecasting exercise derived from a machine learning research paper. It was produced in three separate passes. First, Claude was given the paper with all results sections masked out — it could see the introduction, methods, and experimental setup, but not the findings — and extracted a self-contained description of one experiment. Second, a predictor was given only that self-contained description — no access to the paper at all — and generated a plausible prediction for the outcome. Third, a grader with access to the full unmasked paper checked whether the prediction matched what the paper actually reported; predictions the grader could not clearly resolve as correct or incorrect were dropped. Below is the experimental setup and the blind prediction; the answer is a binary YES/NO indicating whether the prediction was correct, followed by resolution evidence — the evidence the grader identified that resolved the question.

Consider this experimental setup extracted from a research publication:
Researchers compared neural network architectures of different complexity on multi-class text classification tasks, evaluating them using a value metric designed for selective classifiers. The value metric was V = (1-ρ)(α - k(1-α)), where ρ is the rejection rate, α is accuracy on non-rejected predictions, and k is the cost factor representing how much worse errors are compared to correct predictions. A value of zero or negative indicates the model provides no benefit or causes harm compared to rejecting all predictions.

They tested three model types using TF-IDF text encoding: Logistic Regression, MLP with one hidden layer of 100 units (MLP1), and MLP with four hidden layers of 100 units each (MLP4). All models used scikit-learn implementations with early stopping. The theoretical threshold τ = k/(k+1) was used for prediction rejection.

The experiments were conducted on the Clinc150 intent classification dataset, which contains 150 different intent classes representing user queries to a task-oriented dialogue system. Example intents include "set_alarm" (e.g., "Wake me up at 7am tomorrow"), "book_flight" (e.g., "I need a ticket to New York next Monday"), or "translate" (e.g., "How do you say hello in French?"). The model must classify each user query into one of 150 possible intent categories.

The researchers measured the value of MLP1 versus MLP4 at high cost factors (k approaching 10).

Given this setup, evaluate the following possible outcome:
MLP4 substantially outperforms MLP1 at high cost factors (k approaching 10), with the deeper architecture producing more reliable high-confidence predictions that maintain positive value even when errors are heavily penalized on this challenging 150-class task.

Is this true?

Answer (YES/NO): NO